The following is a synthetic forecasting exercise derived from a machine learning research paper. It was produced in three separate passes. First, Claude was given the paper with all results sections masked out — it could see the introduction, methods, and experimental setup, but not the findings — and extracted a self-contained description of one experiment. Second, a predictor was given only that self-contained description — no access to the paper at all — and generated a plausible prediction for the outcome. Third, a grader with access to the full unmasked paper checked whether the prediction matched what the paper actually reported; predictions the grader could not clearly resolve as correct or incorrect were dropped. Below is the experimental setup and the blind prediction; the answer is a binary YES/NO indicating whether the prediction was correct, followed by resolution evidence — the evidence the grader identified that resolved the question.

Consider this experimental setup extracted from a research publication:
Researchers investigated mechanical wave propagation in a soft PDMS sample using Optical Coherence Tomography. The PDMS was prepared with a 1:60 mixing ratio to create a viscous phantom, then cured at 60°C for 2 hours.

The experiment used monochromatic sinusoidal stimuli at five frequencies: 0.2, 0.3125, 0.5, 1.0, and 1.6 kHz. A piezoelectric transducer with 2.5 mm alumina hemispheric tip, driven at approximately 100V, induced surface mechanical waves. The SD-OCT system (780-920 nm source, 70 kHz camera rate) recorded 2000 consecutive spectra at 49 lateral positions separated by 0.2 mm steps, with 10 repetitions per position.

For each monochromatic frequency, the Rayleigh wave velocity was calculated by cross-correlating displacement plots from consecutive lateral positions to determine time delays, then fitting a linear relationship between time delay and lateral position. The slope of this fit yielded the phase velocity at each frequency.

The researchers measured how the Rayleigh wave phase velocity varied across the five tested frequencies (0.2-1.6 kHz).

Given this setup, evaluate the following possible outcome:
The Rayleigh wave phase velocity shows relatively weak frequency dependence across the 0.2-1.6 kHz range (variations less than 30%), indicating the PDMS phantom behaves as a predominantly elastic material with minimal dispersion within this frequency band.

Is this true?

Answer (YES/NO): NO